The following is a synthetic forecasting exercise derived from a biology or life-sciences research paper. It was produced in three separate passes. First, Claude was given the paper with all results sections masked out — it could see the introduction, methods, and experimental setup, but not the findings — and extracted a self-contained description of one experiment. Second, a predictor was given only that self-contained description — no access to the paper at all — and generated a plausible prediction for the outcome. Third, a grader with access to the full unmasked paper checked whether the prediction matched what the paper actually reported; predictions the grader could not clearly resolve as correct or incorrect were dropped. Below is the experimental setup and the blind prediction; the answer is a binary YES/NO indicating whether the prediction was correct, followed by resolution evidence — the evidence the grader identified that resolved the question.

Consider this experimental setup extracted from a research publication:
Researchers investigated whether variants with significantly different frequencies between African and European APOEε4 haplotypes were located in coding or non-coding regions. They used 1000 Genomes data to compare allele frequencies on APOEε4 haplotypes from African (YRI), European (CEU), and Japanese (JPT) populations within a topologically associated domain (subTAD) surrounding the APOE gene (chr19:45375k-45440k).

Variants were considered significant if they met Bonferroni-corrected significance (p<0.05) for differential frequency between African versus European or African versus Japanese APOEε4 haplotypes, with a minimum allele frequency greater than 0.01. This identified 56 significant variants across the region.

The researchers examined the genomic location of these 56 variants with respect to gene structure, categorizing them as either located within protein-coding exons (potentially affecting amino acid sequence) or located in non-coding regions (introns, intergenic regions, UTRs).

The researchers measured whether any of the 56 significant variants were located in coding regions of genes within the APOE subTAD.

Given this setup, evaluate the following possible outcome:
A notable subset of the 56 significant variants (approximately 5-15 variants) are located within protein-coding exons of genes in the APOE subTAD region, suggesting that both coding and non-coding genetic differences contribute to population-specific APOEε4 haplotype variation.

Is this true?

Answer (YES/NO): NO